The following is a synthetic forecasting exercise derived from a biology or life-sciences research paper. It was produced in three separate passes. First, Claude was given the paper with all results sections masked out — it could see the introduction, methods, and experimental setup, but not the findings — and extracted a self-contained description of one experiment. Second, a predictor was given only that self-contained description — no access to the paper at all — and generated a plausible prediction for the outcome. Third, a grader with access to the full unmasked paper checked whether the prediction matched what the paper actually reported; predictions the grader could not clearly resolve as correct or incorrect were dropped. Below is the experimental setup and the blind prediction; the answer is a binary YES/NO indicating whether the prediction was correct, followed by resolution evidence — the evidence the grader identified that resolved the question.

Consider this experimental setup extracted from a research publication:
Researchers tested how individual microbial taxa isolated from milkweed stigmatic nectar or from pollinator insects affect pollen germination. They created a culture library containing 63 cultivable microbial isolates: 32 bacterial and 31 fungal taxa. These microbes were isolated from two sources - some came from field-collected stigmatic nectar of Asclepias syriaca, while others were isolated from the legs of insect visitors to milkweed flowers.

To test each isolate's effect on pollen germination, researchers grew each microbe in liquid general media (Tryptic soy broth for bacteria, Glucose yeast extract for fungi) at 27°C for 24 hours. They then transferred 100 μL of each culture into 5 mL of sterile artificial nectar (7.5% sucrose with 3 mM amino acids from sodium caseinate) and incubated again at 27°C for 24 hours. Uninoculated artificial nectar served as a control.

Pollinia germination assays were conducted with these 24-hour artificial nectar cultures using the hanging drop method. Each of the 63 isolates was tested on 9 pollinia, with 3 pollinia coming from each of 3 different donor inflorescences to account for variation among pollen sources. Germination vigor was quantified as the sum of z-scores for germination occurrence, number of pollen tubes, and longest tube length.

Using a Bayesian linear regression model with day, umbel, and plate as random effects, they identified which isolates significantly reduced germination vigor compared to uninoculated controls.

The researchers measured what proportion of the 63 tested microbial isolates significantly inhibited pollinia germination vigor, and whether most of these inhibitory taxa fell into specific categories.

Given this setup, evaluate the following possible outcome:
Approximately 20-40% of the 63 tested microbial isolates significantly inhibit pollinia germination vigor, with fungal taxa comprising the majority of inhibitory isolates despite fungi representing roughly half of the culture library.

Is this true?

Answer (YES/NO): NO